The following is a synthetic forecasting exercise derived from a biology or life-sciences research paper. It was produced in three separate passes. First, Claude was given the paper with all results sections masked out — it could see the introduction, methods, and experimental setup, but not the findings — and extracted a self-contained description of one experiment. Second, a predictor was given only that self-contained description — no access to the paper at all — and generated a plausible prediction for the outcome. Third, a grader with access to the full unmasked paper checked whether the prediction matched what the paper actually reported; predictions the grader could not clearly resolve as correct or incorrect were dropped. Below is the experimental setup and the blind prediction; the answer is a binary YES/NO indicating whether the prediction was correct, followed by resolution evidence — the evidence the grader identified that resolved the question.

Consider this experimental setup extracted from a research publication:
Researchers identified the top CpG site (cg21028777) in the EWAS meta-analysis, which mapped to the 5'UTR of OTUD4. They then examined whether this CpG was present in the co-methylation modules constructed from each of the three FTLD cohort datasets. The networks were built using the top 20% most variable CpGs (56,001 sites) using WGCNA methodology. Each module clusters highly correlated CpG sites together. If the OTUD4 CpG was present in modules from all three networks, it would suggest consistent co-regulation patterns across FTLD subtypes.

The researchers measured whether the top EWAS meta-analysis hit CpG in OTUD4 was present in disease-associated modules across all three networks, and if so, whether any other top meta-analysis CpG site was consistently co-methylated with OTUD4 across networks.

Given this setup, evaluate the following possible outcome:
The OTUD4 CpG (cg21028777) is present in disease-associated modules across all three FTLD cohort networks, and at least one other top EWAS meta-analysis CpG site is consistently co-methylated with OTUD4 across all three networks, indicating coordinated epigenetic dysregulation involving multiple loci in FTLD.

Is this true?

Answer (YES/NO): YES